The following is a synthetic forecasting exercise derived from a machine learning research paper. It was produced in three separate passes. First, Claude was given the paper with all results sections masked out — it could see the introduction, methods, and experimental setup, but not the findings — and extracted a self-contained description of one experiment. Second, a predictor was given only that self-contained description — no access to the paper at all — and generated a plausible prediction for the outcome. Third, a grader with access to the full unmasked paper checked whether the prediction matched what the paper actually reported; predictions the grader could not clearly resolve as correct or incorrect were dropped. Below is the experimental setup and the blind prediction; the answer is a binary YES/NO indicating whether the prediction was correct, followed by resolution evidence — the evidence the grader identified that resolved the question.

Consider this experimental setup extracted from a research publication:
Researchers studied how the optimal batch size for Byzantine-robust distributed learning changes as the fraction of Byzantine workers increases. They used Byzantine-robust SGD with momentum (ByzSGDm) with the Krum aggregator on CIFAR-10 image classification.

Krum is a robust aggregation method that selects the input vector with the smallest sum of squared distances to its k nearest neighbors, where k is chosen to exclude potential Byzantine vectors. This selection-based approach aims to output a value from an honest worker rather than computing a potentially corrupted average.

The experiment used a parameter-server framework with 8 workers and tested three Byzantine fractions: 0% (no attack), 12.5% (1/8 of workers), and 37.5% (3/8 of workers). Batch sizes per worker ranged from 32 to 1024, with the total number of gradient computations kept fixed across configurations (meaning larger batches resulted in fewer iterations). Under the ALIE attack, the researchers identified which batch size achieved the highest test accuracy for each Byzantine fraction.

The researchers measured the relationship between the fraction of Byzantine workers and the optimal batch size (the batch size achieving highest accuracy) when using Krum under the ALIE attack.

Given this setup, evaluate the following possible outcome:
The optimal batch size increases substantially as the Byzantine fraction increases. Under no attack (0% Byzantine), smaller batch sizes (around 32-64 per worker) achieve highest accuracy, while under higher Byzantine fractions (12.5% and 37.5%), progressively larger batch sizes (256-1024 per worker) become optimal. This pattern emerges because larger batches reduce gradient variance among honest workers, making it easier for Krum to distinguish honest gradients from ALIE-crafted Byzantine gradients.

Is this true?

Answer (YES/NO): YES